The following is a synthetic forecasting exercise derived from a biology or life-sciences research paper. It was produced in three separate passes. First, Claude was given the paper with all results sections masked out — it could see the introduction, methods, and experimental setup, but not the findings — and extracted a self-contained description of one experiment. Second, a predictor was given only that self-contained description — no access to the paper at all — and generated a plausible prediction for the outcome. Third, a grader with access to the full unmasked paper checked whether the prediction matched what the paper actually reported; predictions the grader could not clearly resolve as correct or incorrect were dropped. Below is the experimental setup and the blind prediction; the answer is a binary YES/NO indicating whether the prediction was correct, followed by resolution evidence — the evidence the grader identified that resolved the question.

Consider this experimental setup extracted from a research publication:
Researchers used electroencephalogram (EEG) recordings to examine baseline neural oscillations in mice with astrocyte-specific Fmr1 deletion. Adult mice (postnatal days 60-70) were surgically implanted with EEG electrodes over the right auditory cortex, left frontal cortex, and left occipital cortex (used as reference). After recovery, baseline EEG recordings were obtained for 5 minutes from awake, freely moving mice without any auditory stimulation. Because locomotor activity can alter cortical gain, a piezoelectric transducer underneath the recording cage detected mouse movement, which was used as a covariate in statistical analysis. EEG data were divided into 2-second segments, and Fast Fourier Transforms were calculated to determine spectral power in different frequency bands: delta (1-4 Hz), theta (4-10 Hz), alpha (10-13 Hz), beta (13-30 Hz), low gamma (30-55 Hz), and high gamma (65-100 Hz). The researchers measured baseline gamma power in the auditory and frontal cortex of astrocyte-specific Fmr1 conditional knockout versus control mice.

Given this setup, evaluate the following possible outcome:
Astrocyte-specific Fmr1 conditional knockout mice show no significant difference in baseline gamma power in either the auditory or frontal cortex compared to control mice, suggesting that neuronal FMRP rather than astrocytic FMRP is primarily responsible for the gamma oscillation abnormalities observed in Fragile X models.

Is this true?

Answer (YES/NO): NO